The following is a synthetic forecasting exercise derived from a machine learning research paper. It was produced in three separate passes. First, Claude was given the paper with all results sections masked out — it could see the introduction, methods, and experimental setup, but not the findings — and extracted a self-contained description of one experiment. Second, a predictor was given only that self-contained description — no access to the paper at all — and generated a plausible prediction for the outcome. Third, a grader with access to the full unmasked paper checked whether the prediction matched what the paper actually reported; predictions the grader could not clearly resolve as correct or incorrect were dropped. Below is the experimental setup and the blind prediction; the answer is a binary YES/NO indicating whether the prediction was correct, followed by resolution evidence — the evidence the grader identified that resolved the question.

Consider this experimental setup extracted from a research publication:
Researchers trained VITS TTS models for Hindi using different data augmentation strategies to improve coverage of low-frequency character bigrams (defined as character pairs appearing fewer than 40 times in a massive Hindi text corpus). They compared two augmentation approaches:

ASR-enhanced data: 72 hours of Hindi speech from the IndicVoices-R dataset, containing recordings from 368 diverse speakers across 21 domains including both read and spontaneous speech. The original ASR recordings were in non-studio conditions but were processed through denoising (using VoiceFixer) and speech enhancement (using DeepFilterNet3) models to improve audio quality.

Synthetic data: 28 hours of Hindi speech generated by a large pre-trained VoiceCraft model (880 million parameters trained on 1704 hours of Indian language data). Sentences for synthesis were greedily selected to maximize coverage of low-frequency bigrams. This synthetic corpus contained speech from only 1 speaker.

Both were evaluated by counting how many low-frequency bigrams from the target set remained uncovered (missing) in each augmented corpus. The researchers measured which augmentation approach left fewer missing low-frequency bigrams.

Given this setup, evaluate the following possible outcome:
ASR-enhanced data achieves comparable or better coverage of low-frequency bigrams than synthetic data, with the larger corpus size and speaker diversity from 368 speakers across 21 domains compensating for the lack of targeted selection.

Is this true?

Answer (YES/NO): NO